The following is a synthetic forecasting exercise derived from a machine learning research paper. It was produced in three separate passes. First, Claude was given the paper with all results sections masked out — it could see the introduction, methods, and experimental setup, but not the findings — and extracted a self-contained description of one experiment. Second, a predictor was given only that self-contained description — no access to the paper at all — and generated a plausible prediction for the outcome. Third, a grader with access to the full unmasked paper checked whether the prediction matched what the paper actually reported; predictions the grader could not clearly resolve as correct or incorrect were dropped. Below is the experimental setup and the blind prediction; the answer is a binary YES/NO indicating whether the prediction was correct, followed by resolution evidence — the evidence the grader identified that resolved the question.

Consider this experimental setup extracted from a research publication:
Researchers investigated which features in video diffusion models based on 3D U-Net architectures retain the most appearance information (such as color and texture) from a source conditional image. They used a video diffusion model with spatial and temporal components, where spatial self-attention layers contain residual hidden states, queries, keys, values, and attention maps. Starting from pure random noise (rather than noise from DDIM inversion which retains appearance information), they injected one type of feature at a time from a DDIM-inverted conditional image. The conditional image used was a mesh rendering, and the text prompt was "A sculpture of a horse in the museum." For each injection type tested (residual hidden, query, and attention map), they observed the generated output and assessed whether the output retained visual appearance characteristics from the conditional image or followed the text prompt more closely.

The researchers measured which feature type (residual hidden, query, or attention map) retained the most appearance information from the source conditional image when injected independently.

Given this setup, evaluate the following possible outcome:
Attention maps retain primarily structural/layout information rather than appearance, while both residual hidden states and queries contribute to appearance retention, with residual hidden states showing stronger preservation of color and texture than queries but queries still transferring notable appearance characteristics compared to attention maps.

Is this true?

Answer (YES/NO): NO